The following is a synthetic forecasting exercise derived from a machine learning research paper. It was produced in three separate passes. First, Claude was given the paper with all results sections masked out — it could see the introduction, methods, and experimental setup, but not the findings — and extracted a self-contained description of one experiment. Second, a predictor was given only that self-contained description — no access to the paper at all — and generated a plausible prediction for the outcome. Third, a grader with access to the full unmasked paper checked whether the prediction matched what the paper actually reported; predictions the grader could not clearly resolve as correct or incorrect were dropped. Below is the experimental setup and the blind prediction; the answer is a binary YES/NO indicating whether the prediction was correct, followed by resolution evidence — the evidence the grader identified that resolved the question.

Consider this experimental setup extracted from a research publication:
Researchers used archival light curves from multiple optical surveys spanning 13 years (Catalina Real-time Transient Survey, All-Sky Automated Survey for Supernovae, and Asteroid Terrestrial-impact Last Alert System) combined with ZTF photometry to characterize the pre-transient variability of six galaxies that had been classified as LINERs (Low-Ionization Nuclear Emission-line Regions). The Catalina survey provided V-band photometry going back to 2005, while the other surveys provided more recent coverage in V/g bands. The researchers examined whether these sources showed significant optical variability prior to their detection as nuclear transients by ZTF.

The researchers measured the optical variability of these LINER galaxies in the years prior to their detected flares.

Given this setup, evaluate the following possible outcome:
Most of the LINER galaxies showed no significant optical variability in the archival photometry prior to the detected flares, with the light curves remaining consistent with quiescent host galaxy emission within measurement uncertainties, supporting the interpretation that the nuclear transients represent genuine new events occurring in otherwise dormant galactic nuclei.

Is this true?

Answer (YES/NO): YES